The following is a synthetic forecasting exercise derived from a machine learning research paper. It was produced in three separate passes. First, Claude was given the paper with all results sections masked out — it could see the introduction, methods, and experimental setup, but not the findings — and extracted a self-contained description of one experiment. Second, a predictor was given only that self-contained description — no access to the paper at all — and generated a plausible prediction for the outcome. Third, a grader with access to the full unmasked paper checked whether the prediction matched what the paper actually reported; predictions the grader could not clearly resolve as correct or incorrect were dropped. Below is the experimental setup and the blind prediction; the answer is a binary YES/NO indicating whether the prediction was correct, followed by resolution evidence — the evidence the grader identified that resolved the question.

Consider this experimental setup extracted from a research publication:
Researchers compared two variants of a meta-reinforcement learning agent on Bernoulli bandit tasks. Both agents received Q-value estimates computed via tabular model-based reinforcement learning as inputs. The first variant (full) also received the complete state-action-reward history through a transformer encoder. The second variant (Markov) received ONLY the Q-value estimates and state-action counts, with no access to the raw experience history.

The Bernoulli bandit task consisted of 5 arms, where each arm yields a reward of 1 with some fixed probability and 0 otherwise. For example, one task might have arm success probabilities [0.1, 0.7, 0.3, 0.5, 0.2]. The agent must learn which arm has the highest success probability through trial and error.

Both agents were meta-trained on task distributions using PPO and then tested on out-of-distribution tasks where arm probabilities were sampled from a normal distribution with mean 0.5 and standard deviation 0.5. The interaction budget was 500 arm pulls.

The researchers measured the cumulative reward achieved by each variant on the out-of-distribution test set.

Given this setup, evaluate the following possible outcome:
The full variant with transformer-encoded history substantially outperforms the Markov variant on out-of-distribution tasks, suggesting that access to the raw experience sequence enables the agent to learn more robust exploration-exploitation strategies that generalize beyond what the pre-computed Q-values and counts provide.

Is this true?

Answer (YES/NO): NO